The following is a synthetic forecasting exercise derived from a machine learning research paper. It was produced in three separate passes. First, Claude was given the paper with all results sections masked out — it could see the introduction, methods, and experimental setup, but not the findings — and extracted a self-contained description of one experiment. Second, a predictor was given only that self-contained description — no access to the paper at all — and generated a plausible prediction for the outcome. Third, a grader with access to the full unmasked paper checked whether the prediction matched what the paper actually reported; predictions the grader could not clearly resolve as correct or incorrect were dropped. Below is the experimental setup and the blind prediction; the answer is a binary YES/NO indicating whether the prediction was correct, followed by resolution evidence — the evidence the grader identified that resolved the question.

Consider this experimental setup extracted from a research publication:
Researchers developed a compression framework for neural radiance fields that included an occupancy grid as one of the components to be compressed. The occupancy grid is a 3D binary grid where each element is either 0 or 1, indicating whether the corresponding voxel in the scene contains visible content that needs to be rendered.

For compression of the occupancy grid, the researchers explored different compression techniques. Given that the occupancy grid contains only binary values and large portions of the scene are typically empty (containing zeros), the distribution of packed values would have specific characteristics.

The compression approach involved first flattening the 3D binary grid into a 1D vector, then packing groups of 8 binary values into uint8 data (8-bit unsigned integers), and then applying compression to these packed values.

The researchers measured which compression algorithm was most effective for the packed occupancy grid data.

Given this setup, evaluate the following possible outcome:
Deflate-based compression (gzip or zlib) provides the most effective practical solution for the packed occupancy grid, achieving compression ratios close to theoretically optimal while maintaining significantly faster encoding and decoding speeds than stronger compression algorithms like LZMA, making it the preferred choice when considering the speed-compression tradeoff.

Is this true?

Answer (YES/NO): NO